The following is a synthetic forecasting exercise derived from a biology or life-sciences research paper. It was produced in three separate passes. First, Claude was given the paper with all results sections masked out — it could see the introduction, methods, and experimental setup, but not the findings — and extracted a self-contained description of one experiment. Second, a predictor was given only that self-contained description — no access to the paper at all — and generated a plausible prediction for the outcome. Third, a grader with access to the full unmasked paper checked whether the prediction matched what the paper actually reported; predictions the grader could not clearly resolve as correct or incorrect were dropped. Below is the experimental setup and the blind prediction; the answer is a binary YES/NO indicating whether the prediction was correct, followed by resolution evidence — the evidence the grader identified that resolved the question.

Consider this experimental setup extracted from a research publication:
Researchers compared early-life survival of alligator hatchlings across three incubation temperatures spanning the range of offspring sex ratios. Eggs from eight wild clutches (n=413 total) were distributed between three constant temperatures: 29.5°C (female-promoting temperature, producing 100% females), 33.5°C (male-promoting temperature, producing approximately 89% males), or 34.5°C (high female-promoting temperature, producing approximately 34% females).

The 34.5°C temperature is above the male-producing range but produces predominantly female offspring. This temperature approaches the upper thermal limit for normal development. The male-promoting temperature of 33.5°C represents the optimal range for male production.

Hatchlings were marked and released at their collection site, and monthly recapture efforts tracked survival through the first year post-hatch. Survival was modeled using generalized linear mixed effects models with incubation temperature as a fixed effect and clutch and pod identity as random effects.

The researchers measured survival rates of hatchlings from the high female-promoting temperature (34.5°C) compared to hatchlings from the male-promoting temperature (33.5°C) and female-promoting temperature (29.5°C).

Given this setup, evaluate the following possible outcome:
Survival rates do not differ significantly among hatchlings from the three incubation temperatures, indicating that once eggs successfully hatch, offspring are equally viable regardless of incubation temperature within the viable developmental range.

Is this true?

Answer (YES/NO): NO